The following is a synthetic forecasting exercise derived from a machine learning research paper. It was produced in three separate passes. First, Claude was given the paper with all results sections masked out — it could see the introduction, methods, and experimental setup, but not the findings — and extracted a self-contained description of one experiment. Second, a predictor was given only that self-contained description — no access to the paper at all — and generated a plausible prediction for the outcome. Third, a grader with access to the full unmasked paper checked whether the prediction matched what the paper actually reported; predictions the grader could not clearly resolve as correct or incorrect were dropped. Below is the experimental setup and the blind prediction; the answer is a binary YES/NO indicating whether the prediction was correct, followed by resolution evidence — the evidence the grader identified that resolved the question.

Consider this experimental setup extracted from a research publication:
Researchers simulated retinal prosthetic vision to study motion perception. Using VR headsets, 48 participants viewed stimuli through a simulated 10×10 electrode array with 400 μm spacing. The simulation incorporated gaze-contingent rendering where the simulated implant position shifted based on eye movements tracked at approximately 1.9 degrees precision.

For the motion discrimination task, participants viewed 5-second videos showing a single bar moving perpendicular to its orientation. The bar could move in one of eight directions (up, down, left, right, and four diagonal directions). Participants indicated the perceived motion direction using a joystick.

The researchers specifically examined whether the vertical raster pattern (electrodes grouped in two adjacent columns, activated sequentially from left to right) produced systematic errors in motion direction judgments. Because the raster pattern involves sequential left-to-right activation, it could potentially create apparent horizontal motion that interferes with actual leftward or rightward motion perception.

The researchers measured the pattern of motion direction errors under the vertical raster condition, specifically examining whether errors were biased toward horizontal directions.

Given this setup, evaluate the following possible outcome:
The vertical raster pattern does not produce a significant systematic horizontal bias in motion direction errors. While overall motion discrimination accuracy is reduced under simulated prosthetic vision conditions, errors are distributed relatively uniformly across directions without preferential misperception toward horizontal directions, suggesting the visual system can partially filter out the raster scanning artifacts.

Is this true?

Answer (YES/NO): NO